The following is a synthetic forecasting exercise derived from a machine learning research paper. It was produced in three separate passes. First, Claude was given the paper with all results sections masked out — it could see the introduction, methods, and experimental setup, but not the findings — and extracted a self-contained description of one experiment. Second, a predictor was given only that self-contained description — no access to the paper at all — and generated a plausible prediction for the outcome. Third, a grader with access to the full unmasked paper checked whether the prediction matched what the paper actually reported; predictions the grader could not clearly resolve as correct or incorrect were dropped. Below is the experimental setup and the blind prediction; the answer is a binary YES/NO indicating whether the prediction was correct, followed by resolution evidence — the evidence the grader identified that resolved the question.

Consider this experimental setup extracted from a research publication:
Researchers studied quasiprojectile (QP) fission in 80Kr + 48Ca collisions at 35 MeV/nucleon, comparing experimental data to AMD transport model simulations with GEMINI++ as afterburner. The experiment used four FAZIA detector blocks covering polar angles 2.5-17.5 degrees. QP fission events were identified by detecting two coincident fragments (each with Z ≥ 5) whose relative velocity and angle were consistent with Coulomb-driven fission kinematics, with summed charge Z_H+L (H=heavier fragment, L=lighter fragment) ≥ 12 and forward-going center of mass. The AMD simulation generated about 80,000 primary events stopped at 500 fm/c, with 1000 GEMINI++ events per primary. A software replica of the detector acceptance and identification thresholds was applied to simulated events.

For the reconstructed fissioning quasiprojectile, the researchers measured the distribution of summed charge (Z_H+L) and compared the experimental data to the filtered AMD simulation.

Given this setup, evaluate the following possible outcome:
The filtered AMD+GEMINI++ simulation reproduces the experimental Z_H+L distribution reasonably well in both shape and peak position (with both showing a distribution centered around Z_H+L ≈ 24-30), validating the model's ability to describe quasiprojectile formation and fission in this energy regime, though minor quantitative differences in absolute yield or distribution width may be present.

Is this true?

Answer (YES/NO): NO